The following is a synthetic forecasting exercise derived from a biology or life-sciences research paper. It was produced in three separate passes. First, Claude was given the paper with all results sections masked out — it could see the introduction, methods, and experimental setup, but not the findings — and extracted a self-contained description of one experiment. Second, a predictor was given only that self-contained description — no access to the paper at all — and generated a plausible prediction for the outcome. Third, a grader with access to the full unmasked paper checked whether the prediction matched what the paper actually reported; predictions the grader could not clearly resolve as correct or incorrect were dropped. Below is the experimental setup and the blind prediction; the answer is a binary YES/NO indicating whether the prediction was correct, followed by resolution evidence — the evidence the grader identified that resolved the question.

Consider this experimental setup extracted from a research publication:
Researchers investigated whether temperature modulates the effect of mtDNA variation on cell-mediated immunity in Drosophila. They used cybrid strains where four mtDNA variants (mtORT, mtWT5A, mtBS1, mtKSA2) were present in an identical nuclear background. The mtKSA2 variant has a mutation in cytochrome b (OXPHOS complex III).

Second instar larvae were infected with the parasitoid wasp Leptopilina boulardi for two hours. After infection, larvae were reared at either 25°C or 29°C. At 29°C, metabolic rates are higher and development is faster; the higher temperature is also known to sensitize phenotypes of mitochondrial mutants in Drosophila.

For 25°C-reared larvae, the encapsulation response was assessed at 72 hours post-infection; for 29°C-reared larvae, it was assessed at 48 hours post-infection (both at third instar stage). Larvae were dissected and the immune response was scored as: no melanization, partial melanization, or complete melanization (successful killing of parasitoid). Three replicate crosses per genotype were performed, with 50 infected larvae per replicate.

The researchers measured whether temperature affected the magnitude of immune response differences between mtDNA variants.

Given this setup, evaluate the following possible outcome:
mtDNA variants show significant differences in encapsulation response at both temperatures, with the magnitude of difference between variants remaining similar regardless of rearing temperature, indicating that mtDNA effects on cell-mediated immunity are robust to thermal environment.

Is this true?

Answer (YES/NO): NO